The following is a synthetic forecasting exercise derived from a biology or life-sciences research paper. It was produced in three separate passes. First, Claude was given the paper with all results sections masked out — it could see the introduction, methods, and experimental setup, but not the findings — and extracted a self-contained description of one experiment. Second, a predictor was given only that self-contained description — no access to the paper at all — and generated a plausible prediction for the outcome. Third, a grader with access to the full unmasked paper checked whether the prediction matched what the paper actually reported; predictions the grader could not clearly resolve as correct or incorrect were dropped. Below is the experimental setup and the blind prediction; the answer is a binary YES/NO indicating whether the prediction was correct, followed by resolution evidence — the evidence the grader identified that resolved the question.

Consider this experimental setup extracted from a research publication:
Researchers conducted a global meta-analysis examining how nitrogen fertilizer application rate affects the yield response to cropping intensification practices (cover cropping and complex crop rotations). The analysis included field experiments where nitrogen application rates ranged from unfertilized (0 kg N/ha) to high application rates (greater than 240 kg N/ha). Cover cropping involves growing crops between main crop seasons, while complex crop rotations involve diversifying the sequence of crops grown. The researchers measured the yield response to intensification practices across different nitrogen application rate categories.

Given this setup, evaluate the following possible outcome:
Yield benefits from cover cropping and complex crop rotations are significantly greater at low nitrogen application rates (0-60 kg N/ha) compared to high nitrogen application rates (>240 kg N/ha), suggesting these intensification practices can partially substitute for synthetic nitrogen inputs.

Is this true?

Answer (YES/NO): YES